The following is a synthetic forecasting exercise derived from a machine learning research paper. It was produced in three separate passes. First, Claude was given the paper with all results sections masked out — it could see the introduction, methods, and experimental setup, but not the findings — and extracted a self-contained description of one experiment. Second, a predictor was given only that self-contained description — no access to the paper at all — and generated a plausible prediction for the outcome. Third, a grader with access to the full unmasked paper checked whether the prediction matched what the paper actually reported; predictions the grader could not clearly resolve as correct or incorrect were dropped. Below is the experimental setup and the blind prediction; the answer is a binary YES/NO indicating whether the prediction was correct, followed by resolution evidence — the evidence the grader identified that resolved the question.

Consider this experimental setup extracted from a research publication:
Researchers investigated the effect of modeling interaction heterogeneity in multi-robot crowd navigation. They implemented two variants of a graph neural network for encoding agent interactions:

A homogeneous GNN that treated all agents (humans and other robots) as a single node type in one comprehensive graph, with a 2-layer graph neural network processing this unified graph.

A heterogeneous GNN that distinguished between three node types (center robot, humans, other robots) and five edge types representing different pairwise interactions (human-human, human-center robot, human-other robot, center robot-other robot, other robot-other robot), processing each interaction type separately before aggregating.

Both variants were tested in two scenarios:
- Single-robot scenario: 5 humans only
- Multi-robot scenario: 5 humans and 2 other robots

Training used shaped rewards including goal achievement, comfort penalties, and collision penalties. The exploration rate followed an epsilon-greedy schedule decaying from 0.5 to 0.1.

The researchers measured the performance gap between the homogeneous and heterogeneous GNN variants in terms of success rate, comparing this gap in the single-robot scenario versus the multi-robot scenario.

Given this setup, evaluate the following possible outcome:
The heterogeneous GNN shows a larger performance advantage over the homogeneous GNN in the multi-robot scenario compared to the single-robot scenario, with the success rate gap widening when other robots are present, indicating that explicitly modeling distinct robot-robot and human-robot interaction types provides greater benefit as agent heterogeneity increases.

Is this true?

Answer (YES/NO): NO